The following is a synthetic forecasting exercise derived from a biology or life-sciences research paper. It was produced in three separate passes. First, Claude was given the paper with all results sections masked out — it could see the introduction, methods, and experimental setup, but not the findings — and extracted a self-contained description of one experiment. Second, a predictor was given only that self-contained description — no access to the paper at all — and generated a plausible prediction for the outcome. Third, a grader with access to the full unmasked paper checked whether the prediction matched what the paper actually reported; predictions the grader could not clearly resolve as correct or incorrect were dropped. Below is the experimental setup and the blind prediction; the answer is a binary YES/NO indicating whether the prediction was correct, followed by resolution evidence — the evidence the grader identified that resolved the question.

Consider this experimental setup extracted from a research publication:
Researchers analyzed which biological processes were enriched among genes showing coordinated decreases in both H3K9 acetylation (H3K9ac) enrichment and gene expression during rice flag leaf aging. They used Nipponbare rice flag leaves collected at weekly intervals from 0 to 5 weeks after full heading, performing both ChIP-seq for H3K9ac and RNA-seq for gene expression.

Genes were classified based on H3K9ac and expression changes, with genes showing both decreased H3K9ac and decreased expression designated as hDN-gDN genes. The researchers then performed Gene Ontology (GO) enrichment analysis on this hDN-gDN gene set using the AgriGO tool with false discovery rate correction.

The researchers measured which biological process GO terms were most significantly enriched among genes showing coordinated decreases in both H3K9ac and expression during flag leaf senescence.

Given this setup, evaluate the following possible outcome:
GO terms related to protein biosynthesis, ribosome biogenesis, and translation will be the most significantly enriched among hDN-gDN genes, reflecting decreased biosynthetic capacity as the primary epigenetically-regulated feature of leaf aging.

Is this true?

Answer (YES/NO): NO